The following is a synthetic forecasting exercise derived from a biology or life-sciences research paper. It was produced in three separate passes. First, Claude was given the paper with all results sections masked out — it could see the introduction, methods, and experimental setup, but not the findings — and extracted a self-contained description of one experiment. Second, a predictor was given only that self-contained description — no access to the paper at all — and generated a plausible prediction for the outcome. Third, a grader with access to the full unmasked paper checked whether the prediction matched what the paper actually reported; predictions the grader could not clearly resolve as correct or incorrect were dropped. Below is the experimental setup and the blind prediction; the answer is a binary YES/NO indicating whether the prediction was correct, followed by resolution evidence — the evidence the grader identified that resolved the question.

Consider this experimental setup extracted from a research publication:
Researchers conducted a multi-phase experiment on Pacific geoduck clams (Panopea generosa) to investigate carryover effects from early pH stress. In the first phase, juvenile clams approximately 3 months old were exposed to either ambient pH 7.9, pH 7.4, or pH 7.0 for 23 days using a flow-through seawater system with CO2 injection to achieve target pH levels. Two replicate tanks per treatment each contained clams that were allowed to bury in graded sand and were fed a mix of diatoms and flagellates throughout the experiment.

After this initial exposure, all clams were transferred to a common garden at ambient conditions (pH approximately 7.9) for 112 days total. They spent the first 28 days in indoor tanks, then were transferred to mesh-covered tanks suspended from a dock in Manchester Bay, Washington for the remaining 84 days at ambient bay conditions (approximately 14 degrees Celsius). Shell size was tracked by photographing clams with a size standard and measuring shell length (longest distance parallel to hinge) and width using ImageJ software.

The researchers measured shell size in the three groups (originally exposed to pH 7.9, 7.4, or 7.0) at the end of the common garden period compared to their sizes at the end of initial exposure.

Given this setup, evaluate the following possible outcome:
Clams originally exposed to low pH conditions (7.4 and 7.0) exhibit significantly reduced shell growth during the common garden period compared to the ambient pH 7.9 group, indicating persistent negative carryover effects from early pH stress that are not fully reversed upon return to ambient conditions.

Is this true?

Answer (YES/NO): NO